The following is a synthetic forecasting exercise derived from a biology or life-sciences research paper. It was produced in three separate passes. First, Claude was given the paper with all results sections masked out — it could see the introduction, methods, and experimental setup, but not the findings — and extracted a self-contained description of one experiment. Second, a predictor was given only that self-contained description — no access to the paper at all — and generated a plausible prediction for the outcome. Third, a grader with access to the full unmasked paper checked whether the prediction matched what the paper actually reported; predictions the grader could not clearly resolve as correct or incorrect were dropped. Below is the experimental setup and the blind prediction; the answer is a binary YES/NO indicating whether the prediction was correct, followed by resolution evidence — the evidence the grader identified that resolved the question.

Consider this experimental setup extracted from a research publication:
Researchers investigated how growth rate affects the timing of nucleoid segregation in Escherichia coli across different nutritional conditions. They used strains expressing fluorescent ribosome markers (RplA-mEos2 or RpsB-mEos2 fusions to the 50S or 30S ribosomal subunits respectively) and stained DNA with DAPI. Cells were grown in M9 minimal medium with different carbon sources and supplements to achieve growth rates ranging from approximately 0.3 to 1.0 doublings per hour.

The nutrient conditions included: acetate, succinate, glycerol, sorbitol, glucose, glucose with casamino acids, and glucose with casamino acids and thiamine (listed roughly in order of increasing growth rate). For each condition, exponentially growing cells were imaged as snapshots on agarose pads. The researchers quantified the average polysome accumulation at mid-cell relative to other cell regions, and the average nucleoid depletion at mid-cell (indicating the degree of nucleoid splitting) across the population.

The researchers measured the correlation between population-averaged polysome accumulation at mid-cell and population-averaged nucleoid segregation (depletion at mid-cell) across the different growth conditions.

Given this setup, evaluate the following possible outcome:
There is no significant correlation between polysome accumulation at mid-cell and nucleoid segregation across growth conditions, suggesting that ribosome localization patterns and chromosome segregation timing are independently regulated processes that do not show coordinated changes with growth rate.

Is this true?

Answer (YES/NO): NO